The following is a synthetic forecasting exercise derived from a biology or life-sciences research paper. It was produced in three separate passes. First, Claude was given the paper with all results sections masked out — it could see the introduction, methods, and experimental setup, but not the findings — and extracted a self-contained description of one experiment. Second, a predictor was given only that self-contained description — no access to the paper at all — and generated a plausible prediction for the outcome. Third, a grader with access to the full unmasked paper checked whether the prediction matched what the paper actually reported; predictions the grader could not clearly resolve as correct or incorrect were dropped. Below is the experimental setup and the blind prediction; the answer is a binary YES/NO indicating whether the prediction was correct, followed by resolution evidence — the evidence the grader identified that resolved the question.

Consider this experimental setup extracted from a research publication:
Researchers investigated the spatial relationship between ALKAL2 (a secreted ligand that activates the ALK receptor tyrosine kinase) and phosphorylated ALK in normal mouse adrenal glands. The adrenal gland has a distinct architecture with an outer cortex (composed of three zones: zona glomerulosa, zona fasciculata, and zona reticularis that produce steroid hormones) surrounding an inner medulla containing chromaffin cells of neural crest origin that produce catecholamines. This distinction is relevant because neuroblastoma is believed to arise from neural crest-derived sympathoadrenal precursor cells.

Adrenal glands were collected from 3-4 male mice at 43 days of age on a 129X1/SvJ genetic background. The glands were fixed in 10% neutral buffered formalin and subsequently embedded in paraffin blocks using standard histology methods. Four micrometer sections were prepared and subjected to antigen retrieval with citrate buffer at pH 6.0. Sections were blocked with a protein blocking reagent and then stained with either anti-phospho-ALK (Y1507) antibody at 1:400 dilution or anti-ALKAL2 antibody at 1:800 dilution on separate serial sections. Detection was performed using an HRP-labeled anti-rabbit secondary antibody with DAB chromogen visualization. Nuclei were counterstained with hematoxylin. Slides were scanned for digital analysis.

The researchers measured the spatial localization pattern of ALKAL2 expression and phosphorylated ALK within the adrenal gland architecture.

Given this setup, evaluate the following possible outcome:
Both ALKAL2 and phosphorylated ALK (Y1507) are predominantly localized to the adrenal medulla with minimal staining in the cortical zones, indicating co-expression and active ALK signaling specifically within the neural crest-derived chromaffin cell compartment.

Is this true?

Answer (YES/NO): NO